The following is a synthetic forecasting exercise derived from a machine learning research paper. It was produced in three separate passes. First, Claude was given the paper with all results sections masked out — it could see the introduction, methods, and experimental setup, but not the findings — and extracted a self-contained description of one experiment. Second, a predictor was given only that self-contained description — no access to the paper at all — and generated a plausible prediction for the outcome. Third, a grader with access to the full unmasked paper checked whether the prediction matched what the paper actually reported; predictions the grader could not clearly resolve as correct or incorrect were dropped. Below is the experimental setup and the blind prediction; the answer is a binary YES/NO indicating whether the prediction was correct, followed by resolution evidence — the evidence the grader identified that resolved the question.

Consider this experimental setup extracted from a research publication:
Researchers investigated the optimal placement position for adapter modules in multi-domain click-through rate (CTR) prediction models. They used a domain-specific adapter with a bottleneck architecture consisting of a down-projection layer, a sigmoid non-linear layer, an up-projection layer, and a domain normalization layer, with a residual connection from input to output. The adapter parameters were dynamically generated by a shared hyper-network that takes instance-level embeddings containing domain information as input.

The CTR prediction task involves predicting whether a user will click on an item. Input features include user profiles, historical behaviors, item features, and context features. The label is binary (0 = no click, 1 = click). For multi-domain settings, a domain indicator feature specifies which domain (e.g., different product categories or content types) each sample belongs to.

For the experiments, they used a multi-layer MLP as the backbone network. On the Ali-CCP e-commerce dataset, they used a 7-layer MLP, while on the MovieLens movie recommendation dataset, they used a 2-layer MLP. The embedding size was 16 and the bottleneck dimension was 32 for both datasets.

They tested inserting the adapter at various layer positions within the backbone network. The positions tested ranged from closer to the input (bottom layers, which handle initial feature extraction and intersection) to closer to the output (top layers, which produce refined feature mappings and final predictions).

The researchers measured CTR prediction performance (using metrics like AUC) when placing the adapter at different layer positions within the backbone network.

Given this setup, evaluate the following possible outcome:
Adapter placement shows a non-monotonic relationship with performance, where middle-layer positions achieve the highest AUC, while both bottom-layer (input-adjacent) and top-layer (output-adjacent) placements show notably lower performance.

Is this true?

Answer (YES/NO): NO